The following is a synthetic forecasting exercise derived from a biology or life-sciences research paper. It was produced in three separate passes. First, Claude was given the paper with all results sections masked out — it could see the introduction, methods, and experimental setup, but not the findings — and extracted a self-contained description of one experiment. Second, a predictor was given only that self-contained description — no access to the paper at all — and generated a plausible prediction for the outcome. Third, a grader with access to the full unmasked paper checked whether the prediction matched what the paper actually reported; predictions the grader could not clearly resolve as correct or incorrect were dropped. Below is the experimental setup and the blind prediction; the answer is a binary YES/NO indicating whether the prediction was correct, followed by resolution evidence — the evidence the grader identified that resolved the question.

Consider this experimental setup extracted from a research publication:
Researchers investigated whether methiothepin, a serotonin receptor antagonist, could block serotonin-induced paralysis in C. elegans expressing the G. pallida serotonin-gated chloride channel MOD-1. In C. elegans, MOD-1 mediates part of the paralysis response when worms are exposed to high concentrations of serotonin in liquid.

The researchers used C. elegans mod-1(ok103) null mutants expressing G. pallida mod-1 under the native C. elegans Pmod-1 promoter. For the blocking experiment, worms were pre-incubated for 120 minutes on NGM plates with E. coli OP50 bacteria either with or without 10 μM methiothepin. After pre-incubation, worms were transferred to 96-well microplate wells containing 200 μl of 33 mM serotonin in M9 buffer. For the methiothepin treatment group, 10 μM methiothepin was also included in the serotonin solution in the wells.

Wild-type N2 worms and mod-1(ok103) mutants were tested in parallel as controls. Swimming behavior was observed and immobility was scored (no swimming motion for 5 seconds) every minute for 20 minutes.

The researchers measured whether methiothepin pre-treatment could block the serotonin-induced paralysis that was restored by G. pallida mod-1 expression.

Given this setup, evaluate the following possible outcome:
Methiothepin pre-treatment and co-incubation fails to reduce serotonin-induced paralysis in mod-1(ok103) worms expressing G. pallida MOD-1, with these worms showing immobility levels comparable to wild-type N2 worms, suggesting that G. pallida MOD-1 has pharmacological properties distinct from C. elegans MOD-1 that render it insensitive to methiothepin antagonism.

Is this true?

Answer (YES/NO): NO